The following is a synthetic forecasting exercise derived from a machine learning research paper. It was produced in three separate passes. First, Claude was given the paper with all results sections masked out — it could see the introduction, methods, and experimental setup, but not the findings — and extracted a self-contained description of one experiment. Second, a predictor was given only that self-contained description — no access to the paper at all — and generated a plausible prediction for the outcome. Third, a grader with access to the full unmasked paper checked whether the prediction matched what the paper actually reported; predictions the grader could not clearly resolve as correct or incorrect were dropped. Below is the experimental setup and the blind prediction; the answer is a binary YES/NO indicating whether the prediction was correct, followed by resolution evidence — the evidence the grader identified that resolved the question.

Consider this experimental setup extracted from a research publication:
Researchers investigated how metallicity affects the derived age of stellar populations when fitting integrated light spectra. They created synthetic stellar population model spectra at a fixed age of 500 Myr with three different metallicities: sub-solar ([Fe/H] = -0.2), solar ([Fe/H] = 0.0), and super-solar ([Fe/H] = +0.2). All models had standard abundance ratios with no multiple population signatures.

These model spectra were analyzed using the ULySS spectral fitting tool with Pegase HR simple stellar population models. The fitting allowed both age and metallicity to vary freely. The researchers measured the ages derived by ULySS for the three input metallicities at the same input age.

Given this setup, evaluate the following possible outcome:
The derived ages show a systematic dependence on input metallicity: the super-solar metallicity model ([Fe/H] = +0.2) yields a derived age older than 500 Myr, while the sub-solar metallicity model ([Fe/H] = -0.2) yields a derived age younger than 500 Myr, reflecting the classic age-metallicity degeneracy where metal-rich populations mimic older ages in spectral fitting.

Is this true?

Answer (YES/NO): NO